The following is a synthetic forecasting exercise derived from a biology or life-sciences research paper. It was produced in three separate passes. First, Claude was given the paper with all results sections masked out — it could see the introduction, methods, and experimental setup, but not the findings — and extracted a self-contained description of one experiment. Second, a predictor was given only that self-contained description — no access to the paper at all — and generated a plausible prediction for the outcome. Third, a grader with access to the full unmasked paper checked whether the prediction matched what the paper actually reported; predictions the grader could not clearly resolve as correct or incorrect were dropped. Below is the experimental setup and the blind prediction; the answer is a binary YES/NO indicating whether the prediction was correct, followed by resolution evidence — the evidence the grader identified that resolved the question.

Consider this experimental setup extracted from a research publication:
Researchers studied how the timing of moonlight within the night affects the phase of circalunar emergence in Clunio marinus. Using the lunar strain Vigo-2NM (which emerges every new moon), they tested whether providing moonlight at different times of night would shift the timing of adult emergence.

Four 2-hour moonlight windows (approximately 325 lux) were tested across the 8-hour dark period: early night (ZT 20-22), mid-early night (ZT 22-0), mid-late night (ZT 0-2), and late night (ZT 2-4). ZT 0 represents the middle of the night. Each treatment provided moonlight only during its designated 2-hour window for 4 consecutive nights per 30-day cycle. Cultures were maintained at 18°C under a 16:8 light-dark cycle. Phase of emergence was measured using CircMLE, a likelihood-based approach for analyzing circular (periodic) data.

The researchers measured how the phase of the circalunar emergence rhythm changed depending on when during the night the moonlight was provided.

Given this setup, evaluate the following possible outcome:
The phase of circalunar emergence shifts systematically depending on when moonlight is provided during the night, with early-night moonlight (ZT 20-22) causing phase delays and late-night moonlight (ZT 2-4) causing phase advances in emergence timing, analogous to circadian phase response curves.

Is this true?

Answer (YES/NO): NO